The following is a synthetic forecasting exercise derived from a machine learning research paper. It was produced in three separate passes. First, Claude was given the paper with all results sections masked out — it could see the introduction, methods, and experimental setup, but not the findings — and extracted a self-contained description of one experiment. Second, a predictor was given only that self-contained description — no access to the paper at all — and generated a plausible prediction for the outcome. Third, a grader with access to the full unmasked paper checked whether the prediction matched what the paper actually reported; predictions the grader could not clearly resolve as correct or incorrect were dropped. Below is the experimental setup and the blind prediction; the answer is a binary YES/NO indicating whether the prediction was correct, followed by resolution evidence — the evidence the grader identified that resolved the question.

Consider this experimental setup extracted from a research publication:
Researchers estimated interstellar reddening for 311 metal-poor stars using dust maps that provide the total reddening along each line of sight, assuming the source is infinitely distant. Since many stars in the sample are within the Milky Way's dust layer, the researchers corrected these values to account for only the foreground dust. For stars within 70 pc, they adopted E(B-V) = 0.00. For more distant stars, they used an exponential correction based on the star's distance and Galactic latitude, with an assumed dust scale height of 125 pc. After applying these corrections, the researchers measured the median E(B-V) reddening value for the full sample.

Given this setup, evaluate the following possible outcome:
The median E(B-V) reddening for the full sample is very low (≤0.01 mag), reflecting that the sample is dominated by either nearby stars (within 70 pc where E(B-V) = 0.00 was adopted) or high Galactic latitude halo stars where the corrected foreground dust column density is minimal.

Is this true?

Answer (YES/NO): NO